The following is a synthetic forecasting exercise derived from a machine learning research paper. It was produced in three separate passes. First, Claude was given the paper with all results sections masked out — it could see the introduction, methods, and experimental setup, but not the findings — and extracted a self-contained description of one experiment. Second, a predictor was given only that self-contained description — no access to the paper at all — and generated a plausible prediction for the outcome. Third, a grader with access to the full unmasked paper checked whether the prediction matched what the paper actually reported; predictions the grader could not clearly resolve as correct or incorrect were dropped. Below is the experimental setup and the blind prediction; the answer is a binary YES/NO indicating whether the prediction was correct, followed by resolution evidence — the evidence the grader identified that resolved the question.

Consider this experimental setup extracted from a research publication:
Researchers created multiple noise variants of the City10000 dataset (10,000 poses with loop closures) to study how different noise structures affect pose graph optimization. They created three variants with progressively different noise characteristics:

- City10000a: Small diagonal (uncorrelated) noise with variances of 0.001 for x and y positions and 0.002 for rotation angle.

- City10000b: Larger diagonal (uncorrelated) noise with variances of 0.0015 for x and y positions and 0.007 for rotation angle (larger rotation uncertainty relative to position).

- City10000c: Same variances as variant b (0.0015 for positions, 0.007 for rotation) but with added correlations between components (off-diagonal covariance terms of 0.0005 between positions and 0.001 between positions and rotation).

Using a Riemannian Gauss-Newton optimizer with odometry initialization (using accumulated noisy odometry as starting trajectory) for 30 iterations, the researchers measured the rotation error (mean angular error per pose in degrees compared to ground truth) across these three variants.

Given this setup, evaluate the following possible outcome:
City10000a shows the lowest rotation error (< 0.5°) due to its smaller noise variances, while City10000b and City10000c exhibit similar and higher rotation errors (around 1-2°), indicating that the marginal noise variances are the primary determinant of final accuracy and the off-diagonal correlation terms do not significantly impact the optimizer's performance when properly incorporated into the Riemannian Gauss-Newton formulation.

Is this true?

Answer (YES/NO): NO